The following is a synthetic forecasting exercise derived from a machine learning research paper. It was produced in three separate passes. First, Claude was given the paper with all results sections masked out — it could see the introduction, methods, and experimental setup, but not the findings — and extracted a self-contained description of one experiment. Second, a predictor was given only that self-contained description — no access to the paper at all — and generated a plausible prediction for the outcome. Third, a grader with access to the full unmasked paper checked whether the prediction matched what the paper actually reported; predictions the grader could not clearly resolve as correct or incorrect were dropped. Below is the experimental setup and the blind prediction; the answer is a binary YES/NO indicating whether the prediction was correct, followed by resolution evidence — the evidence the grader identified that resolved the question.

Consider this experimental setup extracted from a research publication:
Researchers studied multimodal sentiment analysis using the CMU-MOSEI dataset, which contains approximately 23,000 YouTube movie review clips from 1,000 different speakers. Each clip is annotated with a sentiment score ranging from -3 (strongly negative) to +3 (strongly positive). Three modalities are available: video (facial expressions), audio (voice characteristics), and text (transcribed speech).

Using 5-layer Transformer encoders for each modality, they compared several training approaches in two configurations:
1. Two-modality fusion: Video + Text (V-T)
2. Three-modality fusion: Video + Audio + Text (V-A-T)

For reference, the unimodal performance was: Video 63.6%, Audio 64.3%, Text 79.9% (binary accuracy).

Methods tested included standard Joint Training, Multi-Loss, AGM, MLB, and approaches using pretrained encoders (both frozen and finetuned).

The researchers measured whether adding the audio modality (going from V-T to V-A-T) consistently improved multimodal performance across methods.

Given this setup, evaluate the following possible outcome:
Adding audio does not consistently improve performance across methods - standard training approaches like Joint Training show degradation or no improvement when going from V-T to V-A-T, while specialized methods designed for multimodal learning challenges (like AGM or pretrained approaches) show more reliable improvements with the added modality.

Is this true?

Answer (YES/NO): NO